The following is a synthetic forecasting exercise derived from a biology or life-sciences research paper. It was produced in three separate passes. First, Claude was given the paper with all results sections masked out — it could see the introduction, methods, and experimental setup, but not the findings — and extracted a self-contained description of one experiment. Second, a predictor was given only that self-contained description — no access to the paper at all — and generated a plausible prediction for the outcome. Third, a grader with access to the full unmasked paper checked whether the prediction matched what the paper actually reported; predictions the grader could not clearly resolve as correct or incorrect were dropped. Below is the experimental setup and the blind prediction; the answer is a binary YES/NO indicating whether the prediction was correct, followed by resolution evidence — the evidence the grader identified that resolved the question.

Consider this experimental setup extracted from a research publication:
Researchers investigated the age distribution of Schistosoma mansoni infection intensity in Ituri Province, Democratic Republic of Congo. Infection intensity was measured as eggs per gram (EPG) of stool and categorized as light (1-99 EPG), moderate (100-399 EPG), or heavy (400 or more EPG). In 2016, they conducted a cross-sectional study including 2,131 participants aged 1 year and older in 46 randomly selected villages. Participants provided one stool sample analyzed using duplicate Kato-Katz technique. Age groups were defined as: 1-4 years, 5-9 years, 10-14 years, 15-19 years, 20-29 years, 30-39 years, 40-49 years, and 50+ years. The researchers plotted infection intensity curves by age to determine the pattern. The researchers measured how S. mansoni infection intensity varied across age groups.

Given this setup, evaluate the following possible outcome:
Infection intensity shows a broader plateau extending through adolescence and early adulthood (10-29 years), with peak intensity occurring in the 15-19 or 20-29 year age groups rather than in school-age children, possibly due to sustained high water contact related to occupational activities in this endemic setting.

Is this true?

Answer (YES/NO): NO